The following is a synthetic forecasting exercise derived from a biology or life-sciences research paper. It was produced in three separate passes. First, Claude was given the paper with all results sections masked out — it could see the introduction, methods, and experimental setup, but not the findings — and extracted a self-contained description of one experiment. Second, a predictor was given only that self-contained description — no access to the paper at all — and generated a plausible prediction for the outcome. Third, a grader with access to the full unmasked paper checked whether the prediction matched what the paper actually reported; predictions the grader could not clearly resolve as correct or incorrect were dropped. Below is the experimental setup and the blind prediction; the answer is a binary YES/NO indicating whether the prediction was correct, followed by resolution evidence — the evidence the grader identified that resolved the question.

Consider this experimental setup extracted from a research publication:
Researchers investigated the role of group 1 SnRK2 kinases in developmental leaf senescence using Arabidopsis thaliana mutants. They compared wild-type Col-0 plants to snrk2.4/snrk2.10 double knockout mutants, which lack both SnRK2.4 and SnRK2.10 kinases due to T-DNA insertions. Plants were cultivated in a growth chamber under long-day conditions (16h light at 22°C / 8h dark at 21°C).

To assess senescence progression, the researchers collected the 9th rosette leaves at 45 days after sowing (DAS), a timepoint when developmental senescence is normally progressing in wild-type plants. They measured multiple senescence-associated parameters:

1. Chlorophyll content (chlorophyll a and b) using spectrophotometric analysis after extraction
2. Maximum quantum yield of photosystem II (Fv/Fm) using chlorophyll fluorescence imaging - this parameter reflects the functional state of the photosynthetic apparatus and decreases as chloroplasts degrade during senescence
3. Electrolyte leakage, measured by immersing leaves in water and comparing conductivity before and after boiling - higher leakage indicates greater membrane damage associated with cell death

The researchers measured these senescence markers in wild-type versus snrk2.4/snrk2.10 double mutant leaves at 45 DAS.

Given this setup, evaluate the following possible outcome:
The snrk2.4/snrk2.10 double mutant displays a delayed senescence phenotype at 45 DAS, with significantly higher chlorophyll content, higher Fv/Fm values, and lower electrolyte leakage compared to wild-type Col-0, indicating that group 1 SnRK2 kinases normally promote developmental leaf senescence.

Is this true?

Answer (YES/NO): YES